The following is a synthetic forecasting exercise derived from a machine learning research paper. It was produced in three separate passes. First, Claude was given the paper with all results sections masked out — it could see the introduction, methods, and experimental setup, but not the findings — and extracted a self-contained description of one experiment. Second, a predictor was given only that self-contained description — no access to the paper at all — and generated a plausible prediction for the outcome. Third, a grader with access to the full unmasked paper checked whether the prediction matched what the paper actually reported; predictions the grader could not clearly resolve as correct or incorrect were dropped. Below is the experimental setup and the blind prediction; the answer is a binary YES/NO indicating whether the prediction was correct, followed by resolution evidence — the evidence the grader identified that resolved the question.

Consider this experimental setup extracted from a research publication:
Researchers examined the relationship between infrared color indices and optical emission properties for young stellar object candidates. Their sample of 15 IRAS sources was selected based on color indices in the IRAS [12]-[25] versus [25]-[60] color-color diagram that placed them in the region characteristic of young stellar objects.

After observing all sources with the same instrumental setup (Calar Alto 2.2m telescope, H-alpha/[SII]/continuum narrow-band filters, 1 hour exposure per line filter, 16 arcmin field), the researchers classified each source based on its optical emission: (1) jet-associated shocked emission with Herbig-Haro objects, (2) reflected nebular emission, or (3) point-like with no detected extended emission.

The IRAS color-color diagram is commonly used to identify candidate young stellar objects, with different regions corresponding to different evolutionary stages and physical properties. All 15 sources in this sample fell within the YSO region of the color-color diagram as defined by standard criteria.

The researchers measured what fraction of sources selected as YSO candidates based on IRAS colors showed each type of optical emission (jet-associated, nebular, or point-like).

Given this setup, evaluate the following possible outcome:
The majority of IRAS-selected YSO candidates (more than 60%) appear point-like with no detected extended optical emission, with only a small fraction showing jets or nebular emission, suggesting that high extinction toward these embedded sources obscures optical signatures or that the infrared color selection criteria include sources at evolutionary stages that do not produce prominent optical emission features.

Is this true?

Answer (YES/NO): NO